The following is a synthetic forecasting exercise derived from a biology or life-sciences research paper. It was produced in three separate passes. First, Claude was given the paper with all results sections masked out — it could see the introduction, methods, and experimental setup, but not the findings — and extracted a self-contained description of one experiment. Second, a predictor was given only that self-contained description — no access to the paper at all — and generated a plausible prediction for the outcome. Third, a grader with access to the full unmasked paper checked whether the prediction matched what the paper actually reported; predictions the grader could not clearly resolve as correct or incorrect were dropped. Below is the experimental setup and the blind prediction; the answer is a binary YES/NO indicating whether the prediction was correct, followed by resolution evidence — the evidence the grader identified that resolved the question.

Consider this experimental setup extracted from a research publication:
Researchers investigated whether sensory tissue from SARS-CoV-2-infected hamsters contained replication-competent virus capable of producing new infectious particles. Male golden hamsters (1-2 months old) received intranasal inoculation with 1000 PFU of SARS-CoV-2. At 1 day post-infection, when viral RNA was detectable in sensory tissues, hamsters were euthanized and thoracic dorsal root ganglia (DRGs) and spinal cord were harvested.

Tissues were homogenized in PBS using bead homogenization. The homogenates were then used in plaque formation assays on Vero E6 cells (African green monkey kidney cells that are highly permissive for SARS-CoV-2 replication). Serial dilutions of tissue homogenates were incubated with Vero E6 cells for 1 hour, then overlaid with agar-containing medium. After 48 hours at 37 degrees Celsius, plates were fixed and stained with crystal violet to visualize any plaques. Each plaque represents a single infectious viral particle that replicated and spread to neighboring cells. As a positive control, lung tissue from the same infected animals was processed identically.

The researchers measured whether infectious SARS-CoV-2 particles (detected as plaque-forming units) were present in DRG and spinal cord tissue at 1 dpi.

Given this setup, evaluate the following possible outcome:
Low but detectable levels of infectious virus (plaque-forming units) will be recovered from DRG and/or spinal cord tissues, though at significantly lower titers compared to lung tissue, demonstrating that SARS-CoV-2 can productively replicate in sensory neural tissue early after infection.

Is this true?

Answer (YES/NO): NO